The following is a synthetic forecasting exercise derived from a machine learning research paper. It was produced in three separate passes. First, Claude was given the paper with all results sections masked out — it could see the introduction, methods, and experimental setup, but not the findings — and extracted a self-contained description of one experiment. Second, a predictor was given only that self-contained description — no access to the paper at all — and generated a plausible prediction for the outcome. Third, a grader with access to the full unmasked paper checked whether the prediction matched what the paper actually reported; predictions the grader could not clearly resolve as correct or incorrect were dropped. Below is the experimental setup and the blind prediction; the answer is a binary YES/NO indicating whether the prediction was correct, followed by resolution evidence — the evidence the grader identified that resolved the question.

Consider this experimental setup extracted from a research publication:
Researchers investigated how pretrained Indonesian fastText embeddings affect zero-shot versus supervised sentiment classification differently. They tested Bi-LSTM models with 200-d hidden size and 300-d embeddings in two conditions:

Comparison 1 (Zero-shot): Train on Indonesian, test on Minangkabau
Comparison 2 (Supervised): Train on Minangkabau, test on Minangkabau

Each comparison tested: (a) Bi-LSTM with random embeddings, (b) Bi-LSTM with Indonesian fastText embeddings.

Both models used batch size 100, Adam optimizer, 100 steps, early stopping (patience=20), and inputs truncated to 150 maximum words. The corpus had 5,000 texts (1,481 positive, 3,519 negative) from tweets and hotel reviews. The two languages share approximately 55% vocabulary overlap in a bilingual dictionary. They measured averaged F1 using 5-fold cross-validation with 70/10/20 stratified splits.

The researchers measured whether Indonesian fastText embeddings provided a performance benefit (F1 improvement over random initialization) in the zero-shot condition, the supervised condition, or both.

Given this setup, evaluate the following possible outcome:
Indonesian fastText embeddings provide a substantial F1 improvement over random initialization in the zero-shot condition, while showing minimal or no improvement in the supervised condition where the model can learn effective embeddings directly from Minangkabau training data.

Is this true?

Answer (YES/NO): NO